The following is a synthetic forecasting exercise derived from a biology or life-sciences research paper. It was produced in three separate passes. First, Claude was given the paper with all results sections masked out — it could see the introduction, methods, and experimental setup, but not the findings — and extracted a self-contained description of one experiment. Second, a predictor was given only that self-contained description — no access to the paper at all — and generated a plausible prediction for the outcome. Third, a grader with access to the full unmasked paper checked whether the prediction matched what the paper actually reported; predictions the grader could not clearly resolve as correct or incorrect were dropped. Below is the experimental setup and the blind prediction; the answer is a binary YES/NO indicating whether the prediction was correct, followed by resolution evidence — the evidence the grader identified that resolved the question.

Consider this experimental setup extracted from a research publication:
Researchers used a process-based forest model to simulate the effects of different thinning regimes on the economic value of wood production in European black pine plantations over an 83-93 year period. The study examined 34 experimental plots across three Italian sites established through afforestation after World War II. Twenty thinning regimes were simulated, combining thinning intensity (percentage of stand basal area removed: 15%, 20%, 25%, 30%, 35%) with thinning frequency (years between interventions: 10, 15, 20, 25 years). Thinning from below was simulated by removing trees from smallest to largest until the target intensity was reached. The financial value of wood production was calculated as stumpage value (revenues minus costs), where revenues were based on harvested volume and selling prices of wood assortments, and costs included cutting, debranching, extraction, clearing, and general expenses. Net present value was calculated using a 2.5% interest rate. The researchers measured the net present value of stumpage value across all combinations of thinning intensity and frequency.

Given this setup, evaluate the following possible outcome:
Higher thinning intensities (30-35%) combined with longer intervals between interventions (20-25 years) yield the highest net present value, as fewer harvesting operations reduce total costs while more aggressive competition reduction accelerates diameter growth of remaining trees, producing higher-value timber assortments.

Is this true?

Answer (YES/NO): YES